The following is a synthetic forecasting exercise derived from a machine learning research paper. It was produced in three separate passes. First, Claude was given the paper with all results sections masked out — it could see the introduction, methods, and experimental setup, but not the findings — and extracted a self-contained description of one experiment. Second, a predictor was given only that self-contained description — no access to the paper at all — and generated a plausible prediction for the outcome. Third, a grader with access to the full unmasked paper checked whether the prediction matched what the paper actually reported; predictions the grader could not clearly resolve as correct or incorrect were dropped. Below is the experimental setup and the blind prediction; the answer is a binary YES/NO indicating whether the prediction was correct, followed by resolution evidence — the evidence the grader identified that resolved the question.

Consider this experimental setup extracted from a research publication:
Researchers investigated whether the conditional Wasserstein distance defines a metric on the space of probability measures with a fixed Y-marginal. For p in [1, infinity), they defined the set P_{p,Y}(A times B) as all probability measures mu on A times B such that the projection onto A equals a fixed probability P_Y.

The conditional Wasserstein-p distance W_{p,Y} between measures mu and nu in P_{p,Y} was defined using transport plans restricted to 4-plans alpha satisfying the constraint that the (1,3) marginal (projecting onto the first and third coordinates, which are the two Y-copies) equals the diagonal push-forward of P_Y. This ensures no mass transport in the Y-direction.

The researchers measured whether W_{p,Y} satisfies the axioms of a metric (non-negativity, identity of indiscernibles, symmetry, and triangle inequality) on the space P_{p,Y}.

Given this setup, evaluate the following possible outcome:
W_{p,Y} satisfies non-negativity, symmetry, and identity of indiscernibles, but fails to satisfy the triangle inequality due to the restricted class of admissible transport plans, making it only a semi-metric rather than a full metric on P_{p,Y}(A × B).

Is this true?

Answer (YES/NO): NO